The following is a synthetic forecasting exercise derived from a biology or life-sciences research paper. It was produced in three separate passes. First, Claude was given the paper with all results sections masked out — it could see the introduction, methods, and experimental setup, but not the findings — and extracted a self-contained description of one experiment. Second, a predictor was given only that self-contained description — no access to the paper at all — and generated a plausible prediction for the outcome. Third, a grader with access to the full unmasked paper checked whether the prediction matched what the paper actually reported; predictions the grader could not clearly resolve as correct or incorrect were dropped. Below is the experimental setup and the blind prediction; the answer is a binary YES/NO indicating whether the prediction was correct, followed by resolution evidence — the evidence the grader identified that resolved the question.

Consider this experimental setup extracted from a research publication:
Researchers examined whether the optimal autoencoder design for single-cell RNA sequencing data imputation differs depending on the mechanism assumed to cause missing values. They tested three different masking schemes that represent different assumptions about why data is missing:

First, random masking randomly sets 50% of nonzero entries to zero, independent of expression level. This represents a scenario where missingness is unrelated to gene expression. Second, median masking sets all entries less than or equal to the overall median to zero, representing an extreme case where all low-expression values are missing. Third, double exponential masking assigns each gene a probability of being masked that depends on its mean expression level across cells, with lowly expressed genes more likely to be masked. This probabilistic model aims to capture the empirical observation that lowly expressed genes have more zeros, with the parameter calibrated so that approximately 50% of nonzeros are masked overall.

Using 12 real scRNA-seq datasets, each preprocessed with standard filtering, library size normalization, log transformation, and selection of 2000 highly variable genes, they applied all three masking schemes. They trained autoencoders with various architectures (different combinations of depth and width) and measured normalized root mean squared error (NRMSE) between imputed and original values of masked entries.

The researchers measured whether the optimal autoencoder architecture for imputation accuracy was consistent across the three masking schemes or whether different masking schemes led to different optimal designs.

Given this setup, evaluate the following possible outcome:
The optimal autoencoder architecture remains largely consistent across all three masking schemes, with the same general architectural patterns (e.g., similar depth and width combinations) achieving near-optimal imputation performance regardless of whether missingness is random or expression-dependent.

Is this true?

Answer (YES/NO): NO